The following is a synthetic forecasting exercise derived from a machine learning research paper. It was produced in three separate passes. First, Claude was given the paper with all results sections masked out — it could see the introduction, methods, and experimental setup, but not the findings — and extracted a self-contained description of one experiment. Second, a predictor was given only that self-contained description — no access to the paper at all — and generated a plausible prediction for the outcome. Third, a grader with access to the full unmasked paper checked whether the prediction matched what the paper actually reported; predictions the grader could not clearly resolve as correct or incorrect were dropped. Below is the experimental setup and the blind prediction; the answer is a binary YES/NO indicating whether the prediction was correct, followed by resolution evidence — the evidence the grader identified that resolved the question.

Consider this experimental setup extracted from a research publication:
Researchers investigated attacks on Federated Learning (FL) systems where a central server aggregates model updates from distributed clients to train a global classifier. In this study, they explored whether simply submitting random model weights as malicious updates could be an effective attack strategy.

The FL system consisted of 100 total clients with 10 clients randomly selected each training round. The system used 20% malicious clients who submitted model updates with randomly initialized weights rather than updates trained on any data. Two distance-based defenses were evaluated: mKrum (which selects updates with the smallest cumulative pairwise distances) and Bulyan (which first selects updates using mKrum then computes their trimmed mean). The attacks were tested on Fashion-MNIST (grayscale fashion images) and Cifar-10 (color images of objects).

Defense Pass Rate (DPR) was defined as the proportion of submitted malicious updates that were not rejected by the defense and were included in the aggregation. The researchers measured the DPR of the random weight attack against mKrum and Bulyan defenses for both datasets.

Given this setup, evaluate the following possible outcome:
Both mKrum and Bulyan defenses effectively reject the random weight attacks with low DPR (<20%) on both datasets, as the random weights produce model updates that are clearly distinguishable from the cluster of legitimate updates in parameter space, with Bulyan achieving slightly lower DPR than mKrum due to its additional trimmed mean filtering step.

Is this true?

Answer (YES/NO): NO